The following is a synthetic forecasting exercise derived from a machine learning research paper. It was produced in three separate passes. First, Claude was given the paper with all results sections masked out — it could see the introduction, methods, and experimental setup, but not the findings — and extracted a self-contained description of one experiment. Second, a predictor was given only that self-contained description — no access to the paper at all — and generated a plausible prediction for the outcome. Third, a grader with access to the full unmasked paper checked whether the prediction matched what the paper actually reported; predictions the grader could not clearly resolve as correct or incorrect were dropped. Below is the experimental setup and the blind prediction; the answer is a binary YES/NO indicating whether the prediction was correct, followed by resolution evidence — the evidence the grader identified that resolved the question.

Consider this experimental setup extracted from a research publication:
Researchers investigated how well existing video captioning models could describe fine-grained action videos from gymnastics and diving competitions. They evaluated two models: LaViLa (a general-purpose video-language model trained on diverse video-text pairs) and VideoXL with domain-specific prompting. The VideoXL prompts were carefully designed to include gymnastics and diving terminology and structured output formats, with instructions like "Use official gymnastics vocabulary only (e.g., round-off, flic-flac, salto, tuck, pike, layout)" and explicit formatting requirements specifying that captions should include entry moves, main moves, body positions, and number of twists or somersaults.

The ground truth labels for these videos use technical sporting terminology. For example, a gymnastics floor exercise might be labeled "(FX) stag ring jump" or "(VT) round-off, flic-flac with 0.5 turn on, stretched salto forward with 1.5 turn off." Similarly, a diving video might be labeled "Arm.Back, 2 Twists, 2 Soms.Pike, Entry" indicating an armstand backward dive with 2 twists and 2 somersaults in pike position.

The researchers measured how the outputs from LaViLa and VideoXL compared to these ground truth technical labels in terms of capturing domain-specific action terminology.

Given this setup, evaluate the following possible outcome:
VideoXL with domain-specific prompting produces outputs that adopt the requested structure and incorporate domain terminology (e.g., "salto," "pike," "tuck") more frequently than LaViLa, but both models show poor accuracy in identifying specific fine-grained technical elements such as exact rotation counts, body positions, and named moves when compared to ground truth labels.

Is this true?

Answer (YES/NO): YES